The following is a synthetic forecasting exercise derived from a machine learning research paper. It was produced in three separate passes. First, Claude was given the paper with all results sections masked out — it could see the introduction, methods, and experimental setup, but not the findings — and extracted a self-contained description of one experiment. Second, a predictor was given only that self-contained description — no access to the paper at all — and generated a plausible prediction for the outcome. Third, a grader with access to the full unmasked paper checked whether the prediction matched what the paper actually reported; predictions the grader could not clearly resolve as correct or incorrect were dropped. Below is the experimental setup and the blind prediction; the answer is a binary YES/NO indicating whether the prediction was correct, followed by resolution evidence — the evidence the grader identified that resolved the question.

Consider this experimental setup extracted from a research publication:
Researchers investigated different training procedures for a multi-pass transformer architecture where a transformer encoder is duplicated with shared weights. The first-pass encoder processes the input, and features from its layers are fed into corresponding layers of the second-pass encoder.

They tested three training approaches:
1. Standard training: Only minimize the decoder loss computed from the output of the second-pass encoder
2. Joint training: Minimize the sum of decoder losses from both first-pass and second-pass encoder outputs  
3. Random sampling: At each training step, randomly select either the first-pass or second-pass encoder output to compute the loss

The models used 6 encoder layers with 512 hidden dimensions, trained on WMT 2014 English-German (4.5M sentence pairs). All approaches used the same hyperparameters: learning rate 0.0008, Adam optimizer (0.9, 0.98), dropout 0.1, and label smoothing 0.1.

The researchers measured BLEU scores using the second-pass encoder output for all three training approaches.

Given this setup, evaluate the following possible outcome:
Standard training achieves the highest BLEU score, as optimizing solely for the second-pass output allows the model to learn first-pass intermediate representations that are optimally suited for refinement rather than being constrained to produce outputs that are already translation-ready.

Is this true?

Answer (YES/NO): NO